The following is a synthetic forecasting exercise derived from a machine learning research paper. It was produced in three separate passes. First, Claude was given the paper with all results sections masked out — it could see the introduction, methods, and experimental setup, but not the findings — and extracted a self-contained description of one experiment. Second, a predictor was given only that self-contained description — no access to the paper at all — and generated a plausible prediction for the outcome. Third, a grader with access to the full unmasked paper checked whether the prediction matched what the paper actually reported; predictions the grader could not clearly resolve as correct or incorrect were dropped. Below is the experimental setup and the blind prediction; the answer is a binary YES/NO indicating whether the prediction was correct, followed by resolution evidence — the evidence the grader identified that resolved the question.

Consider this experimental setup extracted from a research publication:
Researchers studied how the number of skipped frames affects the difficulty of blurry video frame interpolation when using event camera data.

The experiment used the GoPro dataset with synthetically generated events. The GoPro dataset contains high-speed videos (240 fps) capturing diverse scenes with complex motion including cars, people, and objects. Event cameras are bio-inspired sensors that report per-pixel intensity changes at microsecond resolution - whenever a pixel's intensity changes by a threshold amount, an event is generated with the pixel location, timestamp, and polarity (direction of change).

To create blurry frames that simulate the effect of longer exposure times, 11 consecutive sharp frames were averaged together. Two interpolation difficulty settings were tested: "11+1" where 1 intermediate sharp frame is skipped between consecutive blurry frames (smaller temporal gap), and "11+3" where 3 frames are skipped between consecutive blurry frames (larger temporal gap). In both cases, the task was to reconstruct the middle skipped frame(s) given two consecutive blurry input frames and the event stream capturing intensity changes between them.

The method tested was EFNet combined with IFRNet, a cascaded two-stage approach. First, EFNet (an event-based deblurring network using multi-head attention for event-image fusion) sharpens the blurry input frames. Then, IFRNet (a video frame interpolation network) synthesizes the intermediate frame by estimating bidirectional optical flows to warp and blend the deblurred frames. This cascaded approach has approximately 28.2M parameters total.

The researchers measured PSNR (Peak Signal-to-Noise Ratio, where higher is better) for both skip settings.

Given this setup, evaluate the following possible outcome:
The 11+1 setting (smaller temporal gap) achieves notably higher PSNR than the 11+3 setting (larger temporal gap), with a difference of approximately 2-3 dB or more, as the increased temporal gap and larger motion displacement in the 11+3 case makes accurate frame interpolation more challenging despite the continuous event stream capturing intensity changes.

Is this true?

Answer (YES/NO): NO